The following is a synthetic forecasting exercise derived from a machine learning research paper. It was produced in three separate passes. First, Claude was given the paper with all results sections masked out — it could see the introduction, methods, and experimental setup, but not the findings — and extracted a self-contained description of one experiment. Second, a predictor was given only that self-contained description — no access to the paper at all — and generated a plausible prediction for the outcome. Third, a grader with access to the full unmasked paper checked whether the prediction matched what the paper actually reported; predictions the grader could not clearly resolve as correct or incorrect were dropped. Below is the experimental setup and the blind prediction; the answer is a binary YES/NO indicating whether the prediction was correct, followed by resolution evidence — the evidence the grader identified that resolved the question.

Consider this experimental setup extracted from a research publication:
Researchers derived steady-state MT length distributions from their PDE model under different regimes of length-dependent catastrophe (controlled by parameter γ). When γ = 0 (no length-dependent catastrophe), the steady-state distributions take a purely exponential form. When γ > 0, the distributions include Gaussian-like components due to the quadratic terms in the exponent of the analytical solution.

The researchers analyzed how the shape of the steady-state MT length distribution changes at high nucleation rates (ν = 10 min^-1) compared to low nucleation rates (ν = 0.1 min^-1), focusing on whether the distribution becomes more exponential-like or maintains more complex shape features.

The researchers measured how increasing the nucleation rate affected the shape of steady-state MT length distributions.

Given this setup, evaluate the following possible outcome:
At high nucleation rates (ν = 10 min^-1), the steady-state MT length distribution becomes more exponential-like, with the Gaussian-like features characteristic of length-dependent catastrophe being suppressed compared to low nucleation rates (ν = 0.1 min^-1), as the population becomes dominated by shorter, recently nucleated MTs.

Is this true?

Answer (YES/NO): YES